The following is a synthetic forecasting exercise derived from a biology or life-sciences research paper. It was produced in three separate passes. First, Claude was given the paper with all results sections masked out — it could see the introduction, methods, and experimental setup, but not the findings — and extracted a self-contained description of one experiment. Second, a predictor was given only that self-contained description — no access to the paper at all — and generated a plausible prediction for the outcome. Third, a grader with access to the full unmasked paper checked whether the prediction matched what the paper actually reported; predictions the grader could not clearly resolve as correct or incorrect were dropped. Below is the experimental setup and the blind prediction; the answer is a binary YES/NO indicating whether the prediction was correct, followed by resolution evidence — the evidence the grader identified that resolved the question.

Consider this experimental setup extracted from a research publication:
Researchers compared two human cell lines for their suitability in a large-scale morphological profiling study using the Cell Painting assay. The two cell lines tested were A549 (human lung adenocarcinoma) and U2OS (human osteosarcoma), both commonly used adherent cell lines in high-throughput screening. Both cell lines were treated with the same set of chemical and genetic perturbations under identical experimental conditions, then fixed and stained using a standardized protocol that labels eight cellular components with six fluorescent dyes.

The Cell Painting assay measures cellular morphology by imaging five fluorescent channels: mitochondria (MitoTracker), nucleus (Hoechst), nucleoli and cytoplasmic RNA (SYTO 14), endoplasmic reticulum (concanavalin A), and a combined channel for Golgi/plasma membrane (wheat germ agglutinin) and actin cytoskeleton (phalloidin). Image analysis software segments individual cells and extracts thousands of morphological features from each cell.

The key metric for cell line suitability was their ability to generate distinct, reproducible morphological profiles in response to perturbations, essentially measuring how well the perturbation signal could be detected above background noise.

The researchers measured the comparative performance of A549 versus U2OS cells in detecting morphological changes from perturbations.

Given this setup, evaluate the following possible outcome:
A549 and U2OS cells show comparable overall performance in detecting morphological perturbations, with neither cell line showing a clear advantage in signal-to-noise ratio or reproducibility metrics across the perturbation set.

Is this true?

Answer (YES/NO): YES